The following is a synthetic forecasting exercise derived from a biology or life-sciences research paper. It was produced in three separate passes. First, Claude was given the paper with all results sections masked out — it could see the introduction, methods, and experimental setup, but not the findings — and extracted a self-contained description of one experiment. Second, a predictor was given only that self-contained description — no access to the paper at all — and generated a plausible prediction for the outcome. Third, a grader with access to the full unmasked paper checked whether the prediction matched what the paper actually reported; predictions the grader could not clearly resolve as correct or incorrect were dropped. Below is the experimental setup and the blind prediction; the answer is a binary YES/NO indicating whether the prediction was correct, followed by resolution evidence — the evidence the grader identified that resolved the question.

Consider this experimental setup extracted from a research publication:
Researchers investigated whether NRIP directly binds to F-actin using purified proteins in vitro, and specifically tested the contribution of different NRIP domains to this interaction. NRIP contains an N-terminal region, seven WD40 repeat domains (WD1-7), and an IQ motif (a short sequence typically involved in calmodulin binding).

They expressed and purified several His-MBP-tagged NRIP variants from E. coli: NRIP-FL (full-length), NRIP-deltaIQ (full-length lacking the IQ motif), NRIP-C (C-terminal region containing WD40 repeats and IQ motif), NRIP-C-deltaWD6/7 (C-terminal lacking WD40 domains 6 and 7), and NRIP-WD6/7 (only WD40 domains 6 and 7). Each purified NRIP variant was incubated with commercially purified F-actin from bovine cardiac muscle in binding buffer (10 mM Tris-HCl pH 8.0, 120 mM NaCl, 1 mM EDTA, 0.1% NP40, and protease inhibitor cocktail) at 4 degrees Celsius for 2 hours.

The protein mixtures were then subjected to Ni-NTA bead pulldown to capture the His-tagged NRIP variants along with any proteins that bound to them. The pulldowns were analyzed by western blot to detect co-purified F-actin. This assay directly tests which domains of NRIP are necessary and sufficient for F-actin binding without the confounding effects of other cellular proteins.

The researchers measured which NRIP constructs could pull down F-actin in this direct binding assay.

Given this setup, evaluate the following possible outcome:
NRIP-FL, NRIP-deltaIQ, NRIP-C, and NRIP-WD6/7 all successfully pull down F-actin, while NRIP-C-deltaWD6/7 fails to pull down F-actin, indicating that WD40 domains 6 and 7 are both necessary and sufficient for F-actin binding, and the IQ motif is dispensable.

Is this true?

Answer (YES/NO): YES